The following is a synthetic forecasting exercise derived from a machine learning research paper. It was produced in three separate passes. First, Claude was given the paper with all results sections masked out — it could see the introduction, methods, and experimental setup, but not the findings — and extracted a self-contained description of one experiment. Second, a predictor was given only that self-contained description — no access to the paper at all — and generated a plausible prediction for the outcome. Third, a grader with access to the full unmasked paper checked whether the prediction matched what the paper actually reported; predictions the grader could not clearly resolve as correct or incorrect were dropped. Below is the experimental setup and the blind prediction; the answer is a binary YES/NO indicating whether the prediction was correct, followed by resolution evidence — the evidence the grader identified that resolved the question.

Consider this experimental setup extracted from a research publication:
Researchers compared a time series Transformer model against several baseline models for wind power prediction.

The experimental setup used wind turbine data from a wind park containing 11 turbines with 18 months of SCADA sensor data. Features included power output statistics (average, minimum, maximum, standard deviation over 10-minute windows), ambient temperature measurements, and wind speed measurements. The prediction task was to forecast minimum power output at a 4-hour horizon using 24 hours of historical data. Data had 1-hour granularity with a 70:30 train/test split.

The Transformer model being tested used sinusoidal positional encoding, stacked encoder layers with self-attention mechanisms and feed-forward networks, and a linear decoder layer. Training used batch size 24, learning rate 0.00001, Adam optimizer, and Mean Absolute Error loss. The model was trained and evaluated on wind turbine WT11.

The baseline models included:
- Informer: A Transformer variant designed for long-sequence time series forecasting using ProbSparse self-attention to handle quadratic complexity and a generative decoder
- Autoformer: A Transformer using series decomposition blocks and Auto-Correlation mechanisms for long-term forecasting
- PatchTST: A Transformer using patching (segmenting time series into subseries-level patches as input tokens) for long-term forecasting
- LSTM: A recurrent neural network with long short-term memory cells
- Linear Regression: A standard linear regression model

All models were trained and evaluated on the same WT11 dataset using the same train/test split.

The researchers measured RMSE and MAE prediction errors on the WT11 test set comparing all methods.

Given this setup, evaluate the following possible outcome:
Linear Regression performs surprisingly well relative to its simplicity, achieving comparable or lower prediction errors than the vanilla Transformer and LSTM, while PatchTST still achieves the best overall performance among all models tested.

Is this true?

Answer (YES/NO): NO